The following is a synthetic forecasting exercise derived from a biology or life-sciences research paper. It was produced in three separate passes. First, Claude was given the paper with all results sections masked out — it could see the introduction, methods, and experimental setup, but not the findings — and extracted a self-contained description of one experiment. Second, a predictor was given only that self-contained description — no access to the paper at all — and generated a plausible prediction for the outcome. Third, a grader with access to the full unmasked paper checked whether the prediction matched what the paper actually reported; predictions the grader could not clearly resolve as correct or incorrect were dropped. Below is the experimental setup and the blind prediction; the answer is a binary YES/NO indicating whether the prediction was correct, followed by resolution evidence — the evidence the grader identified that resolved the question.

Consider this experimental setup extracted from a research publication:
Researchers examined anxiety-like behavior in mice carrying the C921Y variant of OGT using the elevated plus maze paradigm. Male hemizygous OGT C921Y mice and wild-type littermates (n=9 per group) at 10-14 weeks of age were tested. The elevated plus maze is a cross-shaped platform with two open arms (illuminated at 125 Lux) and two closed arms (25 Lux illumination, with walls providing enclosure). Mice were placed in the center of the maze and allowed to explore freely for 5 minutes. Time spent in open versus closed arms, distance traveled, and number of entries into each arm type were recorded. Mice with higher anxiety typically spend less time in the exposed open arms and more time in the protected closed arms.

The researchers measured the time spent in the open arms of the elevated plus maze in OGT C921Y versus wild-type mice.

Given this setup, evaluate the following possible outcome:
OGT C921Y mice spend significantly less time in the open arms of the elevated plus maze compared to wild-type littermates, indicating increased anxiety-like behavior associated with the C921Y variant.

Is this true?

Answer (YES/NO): NO